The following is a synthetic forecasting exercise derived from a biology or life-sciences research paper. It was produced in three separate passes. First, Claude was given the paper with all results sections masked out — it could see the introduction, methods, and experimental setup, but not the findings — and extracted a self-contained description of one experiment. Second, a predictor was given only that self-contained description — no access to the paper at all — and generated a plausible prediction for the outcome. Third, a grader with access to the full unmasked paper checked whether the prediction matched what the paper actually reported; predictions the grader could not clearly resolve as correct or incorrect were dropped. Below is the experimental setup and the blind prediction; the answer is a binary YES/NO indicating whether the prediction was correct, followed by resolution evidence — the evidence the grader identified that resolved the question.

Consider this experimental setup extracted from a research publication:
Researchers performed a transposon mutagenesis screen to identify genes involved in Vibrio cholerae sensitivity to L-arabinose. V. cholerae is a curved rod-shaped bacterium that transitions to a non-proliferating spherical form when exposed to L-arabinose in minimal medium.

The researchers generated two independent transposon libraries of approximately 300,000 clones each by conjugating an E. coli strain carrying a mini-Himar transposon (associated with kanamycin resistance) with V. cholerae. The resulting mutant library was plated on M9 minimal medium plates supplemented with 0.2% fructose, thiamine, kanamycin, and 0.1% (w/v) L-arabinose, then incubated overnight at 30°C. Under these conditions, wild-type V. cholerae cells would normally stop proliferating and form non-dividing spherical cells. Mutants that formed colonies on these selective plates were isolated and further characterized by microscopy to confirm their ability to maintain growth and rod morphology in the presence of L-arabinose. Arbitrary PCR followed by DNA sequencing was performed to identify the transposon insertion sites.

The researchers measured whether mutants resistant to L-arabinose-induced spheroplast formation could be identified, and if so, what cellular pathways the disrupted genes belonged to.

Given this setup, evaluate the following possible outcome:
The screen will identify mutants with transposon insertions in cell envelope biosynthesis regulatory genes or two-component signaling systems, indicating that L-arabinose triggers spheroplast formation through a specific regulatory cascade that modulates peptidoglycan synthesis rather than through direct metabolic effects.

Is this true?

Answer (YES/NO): NO